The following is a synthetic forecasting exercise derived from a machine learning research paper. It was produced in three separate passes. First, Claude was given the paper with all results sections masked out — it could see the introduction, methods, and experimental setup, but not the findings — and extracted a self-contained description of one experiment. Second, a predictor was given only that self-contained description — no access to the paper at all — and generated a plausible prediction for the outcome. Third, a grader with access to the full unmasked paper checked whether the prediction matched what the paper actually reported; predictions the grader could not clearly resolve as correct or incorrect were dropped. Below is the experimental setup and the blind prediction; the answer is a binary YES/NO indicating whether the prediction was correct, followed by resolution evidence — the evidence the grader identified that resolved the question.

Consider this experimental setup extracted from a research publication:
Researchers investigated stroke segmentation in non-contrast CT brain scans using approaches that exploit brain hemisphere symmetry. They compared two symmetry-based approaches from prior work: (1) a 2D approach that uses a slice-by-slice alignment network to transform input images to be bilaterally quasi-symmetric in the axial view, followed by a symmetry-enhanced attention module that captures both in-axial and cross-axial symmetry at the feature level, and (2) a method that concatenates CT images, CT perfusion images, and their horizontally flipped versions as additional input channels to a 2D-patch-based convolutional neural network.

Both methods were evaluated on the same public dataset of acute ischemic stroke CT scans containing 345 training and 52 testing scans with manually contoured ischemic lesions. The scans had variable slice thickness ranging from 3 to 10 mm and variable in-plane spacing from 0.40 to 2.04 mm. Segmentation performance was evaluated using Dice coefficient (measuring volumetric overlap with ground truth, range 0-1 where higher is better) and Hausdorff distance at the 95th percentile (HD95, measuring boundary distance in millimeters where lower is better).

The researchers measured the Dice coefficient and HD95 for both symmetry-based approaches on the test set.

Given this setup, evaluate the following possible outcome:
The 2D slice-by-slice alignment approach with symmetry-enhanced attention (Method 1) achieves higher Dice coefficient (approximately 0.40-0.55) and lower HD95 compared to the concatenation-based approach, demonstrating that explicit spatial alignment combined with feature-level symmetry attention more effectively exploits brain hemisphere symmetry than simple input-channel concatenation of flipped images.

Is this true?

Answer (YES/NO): NO